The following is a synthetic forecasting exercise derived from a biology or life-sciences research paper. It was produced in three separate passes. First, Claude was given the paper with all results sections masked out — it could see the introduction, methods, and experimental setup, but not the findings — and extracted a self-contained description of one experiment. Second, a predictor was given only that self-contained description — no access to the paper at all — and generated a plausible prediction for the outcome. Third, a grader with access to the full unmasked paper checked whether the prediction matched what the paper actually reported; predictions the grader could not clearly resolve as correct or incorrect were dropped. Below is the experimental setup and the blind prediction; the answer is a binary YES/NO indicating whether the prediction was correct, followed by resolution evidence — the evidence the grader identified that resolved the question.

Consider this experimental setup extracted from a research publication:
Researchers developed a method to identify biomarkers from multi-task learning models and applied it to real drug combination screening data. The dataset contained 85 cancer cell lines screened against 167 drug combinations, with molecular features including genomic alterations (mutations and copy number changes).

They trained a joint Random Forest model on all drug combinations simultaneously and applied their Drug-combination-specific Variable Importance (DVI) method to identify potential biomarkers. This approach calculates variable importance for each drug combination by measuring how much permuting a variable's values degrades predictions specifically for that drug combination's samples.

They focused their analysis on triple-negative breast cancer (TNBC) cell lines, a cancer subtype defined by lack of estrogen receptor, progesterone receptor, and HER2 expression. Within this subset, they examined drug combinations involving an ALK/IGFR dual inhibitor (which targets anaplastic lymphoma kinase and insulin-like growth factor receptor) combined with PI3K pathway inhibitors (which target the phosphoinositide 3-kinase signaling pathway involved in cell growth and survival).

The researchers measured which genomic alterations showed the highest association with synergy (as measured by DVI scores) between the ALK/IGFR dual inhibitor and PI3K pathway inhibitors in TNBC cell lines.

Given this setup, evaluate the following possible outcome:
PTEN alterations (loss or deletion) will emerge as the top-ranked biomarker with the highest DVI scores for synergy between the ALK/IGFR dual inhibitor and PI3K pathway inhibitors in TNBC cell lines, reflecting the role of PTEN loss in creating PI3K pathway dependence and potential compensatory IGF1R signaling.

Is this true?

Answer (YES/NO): NO